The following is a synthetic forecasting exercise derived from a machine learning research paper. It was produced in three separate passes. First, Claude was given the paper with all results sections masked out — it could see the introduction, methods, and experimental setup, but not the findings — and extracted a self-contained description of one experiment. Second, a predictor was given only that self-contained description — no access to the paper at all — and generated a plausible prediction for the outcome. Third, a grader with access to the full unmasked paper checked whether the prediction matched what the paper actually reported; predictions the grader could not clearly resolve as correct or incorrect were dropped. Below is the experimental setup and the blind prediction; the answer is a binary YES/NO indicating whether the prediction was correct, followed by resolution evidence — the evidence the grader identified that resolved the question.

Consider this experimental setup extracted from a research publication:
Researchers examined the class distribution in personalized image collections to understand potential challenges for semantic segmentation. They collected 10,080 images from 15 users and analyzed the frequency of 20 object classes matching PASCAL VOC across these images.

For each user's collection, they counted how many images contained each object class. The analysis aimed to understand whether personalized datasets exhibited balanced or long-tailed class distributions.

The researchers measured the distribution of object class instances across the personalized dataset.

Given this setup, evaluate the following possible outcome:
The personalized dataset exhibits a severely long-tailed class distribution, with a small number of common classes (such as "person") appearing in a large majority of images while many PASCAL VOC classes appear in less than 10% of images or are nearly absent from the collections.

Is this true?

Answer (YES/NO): YES